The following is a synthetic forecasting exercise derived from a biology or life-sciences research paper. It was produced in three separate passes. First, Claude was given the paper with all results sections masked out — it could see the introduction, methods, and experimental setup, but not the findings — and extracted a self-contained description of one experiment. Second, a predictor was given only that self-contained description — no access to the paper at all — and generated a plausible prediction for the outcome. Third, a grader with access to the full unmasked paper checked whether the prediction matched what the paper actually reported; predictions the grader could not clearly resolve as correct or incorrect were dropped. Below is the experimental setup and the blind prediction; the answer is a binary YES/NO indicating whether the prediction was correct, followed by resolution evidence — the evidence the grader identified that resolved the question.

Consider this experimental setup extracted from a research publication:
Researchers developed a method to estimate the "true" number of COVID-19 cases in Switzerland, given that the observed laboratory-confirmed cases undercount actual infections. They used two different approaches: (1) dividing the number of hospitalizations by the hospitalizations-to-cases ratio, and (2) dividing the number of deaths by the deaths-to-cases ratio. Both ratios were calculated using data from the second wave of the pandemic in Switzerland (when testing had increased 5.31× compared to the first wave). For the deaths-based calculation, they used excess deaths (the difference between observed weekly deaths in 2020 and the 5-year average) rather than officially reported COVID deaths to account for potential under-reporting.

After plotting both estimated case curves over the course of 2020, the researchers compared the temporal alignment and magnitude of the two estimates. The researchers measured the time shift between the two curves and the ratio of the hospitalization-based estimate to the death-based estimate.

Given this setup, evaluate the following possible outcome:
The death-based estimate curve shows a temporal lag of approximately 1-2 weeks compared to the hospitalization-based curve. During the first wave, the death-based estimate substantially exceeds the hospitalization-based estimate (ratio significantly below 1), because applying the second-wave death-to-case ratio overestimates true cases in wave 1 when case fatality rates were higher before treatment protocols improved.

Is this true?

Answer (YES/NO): NO